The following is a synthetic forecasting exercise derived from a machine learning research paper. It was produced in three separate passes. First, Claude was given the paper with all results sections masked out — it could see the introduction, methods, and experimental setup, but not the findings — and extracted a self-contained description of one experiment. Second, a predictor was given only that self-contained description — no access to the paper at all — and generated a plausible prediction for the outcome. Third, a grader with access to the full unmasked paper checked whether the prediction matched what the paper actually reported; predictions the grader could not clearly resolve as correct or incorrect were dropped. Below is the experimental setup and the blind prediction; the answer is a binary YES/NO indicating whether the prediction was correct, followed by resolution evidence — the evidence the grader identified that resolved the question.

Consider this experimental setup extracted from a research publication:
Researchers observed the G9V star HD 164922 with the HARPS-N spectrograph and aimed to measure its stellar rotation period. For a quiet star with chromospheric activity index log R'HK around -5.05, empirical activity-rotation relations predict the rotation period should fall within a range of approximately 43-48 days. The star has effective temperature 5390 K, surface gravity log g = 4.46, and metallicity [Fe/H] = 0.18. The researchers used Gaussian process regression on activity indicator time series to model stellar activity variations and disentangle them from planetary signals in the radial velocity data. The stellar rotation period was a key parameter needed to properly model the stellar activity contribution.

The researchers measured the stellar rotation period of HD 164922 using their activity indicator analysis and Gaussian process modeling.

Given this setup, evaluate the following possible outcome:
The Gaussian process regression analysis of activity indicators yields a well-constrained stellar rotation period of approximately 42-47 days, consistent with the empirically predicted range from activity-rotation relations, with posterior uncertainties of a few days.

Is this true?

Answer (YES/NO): NO